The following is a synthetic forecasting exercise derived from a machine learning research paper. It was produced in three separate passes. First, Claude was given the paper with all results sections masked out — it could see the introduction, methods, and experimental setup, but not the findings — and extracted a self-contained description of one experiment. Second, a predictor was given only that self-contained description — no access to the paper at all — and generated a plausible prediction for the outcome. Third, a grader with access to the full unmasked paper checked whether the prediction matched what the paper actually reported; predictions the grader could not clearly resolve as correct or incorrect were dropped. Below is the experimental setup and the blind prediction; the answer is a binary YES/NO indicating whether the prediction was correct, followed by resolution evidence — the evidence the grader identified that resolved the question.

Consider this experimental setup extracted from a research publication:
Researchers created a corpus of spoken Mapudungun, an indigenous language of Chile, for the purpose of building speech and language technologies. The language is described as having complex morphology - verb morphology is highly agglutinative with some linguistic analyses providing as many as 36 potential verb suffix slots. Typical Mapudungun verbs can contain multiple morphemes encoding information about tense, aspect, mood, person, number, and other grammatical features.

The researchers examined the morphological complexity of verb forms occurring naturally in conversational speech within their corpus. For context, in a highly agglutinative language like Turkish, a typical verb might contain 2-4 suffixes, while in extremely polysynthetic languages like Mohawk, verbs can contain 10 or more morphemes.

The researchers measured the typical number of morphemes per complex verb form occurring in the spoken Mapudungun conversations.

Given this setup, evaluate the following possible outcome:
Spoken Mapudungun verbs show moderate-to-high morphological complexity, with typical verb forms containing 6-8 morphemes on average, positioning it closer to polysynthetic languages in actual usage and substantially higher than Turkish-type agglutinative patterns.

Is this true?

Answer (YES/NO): NO